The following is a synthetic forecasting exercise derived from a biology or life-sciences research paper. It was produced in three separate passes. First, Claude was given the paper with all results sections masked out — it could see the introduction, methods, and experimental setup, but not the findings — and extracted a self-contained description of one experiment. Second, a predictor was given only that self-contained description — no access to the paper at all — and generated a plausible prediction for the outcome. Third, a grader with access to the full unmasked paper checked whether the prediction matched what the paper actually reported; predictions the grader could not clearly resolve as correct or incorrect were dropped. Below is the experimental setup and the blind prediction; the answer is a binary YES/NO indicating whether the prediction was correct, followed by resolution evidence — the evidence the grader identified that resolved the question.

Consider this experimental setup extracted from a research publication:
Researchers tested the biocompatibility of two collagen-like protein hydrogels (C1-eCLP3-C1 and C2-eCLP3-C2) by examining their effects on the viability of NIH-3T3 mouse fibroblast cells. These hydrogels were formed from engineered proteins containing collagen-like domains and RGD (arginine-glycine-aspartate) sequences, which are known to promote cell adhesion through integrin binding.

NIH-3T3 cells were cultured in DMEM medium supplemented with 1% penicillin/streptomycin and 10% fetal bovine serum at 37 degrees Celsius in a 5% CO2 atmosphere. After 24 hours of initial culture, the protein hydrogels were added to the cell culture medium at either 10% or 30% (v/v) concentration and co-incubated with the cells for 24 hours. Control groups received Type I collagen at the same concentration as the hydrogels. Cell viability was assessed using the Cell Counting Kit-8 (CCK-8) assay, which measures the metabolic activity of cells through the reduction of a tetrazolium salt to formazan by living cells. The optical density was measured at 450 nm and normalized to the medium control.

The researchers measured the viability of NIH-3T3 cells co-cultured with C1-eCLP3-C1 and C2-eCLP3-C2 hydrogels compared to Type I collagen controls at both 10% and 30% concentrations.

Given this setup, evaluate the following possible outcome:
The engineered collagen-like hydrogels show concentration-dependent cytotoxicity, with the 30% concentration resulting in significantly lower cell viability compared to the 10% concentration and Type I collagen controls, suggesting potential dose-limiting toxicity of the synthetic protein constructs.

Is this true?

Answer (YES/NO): NO